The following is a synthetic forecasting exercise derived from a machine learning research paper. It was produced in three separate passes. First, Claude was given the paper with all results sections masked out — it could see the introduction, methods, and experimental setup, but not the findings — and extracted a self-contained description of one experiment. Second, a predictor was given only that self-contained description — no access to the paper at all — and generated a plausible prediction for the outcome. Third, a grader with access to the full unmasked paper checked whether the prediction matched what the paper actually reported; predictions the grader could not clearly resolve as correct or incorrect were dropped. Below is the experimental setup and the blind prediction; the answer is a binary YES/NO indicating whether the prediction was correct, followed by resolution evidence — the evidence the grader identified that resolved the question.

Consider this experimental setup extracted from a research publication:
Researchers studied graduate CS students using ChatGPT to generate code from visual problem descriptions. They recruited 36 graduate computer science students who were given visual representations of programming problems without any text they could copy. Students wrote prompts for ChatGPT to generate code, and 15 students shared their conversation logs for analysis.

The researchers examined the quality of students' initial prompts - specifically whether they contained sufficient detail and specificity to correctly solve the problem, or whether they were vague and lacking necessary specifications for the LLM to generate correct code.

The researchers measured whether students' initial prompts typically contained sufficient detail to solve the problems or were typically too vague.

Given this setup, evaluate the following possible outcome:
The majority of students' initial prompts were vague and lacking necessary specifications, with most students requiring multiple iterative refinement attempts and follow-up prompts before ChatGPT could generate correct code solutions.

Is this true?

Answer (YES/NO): YES